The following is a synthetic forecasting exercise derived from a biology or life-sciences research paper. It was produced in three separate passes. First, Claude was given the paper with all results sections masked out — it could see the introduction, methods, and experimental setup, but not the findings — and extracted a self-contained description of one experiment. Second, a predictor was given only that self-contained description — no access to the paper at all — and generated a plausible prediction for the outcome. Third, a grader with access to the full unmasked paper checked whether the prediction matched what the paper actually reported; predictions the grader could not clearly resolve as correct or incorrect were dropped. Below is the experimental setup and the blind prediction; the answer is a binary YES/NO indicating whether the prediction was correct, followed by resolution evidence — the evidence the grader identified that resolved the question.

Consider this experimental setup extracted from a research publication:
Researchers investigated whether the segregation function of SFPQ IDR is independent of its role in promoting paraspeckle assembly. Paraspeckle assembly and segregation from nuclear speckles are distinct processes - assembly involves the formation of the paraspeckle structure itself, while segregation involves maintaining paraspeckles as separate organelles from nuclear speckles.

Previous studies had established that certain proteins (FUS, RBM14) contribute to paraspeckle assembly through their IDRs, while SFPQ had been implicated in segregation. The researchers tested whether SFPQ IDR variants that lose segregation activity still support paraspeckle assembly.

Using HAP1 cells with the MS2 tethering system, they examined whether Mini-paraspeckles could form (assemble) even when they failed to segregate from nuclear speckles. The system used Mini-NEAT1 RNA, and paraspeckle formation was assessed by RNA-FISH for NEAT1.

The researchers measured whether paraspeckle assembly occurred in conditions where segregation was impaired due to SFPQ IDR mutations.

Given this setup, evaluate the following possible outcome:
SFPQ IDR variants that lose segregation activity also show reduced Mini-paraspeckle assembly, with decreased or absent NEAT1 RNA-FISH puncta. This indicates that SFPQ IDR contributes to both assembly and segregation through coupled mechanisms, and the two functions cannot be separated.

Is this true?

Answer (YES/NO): NO